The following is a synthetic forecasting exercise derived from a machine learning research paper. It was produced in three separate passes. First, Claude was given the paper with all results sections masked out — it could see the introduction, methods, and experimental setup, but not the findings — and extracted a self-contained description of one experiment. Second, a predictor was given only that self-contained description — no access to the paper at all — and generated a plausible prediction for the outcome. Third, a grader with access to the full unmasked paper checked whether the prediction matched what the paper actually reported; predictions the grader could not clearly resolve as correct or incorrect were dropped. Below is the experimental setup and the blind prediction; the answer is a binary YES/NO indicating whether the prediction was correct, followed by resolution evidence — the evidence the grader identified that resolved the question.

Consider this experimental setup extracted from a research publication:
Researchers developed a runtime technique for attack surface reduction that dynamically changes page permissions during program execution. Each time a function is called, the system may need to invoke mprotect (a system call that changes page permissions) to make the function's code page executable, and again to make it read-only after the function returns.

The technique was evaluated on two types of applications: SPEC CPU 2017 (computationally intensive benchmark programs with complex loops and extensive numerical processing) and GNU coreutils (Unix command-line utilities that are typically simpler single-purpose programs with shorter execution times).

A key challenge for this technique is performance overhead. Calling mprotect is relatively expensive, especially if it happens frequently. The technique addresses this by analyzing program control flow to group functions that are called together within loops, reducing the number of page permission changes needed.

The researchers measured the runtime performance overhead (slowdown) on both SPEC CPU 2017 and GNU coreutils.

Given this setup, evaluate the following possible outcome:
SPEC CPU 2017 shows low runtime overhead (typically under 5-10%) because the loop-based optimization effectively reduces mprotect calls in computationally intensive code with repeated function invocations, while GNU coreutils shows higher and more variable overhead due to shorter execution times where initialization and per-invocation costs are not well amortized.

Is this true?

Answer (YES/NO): NO